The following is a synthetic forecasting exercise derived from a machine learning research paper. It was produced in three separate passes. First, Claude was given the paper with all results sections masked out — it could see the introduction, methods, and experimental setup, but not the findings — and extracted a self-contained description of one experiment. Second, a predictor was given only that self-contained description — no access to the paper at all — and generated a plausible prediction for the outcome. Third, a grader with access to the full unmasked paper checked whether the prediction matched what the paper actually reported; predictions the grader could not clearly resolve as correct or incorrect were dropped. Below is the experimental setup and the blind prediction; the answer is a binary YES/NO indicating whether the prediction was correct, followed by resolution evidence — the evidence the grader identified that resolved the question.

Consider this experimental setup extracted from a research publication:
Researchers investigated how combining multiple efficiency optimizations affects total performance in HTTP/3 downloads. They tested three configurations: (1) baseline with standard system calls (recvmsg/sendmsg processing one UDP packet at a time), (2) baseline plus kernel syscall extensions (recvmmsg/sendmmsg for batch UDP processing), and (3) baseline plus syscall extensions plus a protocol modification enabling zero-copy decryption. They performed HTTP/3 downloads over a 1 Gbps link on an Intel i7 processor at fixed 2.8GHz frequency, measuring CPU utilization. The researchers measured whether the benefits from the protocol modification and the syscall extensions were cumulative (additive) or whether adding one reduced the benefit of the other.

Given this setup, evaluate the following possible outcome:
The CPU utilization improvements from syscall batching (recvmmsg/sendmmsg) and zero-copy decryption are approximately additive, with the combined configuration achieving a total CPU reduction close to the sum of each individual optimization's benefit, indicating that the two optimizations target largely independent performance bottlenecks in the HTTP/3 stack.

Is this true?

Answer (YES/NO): YES